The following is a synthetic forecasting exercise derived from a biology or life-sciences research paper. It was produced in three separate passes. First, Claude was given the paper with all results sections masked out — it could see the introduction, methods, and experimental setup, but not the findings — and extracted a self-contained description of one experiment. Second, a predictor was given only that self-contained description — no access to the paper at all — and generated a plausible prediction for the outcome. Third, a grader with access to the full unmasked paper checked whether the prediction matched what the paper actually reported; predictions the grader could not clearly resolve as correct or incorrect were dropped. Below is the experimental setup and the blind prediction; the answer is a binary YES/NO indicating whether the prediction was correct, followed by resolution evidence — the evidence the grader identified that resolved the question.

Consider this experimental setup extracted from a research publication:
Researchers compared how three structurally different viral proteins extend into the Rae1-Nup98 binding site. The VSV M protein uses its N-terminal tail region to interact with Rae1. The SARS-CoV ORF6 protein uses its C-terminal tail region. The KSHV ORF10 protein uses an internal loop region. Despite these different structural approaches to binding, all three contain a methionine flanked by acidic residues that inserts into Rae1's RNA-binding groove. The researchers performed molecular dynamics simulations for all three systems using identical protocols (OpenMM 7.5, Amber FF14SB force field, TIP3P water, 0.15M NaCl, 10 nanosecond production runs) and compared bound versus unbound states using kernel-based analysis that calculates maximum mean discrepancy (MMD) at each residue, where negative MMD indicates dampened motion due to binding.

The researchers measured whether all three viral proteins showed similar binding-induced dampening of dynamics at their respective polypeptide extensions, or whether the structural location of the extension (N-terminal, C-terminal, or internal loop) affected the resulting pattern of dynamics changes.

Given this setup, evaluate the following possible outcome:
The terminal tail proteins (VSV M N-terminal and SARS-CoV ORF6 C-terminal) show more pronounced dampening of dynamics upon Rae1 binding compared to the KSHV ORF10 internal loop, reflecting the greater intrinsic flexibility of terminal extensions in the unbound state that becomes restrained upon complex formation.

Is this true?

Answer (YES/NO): NO